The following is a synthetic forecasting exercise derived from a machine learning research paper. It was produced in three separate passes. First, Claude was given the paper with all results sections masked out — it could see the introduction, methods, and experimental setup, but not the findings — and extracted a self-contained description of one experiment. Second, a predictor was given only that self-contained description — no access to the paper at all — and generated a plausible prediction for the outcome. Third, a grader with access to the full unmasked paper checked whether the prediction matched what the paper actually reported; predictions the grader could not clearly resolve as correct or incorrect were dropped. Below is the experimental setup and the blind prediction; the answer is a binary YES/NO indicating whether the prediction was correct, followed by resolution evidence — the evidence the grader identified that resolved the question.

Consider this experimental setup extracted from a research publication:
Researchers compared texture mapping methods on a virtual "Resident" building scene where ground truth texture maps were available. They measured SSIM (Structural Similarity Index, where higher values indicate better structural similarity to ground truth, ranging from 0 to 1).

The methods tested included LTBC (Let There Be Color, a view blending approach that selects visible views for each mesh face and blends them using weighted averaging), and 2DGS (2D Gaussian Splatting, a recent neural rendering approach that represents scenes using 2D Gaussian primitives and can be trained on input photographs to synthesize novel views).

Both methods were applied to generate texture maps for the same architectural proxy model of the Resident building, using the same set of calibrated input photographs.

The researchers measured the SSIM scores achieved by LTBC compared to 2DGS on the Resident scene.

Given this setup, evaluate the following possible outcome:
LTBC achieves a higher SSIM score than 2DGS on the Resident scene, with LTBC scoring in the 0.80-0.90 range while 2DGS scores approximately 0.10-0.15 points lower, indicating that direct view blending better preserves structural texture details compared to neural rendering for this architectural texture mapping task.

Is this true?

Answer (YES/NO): NO